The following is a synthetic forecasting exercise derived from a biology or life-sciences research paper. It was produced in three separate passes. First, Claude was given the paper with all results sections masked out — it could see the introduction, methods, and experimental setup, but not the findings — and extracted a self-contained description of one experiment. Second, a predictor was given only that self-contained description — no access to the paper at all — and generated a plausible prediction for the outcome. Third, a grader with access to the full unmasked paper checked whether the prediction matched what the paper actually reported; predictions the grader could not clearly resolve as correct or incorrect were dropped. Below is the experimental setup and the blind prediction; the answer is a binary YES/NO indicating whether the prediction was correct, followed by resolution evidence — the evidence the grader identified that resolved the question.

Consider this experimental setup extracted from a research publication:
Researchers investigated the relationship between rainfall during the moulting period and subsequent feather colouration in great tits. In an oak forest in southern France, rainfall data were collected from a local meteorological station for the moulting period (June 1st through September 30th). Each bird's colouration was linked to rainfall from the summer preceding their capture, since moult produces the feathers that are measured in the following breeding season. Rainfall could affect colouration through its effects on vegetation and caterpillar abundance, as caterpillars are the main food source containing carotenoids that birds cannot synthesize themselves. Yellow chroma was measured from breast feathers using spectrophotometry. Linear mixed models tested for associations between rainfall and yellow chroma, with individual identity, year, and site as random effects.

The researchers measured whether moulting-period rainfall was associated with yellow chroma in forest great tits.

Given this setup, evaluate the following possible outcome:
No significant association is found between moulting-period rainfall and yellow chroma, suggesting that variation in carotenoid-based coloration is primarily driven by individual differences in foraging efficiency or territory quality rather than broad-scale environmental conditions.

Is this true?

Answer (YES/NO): YES